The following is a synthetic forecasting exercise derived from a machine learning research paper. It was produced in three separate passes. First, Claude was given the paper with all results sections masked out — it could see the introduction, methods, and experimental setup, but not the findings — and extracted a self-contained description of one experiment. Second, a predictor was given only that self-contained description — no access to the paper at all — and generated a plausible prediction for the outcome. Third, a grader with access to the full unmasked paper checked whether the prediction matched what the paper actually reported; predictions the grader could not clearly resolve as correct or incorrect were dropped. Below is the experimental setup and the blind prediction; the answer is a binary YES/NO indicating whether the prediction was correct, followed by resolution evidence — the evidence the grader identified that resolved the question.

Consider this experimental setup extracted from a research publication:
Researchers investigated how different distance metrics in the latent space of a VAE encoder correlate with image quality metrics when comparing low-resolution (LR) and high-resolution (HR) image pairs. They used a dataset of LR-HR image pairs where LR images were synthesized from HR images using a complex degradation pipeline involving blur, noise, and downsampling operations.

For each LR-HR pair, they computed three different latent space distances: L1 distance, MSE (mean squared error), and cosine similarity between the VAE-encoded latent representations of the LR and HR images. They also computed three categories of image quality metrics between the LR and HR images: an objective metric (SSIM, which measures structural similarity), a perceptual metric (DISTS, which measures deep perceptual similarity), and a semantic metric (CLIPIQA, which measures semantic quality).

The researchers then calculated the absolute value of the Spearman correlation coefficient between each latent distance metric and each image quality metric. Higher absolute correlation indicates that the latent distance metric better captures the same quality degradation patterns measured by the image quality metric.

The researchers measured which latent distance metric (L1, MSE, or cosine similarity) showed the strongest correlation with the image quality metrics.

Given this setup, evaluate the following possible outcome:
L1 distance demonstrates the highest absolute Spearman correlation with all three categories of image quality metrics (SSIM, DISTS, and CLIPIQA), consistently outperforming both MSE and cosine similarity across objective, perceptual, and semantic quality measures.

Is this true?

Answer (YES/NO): NO